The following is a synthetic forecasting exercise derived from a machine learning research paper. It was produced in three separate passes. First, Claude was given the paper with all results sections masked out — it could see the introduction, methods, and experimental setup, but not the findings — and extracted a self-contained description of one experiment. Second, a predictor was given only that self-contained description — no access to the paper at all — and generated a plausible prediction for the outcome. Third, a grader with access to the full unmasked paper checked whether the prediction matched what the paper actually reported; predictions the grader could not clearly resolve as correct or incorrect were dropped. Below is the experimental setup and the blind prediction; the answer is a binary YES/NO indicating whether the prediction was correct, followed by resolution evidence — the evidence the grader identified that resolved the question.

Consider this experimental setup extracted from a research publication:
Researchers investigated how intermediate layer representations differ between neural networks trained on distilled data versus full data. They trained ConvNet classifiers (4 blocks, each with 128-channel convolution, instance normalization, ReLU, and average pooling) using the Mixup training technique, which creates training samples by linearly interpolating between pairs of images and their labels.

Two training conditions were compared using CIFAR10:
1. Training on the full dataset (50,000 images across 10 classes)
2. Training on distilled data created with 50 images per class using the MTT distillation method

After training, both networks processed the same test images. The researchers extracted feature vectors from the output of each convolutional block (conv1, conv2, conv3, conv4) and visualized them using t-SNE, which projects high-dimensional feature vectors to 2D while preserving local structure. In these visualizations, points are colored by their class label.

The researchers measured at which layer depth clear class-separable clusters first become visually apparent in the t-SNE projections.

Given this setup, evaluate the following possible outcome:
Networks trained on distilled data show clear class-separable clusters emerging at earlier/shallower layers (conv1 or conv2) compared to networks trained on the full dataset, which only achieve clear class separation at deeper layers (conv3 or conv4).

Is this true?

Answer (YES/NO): YES